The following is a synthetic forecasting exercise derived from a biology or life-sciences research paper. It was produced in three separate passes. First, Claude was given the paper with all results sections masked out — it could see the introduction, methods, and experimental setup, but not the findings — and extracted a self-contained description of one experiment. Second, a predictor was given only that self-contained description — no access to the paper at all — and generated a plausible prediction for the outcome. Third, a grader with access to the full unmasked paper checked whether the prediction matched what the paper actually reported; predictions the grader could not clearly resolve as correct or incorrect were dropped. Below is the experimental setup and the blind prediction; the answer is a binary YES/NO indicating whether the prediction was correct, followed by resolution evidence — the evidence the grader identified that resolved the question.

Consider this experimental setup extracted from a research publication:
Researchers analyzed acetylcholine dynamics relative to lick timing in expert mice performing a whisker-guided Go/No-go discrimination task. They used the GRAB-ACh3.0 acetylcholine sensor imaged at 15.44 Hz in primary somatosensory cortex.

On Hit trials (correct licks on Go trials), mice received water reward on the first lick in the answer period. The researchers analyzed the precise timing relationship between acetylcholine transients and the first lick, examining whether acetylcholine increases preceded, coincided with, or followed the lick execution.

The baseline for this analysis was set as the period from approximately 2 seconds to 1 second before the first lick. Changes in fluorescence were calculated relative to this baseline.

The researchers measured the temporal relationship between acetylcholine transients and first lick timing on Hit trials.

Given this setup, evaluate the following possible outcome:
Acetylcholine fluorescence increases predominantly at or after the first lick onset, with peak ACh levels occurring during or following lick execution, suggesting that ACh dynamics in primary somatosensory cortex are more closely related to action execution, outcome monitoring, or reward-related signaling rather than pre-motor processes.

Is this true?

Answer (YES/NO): NO